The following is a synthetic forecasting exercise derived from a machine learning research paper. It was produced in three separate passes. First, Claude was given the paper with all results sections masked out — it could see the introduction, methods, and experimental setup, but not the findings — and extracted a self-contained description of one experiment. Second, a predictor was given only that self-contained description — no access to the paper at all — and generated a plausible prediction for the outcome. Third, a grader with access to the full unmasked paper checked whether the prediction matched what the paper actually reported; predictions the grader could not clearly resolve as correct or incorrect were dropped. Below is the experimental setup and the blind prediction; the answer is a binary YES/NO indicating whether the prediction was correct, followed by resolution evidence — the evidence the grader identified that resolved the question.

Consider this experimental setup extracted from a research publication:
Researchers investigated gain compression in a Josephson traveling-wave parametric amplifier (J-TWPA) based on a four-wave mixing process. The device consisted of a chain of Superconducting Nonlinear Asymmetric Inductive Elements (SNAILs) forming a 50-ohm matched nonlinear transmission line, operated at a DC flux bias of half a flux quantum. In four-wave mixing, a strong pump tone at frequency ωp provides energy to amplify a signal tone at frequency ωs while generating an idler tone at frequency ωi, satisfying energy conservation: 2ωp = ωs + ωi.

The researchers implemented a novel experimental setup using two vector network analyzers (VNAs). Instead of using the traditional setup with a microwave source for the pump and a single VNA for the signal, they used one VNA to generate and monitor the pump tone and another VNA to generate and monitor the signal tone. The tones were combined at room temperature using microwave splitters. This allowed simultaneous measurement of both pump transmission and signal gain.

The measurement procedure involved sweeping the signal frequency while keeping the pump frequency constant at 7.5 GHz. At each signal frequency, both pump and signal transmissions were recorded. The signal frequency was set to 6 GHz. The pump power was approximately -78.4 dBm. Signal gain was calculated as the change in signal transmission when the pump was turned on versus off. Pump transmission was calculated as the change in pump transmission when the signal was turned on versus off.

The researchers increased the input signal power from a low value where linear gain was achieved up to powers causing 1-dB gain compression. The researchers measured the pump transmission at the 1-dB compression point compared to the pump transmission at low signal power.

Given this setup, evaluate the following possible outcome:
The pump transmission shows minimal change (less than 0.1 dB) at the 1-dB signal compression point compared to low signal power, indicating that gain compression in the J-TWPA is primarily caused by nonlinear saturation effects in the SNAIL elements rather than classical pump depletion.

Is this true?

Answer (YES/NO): NO